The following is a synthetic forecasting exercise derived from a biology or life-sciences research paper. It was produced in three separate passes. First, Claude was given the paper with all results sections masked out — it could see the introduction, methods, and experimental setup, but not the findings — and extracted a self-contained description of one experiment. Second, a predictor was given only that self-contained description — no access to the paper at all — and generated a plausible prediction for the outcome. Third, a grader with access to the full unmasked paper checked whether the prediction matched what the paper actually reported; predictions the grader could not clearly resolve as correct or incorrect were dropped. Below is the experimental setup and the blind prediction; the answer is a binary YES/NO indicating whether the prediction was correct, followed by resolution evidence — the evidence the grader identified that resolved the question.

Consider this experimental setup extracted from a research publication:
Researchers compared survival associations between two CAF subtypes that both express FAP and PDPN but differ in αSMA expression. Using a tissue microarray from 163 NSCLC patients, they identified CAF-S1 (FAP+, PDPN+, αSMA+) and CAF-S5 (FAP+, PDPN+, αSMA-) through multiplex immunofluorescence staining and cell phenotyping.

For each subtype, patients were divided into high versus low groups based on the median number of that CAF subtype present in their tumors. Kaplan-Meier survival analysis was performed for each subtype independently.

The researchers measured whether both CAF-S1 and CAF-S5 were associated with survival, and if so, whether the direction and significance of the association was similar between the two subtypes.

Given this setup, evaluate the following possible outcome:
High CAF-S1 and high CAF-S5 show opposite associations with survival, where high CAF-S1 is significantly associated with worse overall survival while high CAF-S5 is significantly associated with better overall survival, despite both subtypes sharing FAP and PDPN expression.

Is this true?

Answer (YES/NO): NO